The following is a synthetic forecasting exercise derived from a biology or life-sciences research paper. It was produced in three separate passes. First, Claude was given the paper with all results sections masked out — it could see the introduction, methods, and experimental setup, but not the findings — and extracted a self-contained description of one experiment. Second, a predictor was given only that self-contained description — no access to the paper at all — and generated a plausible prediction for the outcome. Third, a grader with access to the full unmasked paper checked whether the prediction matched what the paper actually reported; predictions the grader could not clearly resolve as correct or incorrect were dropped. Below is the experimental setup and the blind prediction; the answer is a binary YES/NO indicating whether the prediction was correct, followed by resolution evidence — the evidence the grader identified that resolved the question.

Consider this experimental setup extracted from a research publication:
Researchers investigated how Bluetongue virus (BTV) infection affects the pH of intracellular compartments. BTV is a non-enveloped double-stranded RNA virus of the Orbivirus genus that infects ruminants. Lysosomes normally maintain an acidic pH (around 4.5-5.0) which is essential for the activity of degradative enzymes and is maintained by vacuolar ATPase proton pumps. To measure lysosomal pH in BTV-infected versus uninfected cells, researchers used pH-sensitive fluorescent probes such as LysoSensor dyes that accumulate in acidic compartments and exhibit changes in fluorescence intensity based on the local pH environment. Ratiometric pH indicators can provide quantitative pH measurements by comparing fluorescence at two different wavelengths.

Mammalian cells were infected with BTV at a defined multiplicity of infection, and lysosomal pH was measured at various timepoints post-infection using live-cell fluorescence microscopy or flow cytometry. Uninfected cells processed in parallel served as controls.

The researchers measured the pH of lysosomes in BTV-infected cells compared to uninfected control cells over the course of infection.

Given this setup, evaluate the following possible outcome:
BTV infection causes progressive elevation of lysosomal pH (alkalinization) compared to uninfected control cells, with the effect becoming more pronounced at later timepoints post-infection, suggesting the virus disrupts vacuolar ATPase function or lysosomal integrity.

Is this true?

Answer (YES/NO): NO